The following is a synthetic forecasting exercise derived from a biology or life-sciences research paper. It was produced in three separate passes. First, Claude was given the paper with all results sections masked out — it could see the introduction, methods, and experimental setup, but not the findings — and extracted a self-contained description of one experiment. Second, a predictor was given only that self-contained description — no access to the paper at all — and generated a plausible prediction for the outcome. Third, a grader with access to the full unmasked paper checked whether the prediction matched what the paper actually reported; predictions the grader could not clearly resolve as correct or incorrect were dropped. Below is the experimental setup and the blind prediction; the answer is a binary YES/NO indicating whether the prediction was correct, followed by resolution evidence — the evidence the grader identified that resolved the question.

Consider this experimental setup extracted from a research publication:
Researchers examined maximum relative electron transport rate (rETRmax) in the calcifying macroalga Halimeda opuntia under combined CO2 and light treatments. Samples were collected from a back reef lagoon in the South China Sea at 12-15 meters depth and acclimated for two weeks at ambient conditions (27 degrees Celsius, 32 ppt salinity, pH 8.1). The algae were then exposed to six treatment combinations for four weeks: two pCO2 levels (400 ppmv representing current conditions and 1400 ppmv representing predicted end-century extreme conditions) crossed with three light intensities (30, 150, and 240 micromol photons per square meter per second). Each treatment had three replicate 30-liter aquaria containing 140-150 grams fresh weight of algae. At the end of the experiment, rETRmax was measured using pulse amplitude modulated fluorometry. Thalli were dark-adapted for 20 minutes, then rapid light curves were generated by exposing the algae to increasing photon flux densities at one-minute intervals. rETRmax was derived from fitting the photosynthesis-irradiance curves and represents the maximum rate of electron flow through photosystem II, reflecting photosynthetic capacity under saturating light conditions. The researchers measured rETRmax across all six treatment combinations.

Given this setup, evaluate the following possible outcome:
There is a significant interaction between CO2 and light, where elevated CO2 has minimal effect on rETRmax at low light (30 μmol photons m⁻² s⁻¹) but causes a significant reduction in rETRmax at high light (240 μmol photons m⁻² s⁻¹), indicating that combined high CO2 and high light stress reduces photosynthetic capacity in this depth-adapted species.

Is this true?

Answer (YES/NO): NO